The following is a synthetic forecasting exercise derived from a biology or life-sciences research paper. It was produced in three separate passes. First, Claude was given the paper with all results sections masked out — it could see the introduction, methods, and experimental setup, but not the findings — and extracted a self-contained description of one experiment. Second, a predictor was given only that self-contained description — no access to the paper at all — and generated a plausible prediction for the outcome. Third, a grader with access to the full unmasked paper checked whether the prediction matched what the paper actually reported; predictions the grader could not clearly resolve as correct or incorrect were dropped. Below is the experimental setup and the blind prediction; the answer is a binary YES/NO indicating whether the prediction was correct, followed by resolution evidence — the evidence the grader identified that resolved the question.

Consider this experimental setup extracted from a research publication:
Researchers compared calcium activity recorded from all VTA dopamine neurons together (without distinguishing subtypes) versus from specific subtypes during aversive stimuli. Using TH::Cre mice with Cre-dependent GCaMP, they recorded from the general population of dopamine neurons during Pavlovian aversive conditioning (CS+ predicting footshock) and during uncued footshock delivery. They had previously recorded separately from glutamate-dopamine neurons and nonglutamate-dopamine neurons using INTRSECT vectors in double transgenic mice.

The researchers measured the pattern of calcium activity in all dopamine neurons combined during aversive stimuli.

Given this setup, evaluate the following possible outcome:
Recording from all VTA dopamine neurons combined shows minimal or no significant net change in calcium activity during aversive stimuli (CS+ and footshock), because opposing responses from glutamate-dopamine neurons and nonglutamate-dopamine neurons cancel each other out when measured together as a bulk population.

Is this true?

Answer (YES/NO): NO